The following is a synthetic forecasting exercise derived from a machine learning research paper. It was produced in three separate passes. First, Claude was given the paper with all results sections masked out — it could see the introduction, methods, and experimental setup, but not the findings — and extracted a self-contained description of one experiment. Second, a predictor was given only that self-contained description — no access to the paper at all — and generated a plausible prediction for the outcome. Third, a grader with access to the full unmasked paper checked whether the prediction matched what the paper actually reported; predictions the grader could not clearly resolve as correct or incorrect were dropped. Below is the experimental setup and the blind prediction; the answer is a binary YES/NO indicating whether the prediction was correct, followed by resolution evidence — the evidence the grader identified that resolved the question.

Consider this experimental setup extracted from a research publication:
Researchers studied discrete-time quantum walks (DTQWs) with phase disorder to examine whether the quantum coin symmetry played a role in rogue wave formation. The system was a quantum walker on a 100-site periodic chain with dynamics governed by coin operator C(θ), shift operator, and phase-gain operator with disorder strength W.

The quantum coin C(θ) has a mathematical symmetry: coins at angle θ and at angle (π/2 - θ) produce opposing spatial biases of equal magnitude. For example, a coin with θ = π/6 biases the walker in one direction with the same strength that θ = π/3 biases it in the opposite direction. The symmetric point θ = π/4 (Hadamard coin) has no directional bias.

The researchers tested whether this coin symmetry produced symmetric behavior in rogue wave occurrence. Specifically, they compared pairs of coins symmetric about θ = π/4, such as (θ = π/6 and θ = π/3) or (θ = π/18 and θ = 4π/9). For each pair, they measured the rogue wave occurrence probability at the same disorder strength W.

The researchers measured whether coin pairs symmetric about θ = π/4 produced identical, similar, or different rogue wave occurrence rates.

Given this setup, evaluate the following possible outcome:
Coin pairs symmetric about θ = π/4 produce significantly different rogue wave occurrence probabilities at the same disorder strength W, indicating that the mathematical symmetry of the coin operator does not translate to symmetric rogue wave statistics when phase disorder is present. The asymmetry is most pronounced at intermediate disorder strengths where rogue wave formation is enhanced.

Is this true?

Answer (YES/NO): NO